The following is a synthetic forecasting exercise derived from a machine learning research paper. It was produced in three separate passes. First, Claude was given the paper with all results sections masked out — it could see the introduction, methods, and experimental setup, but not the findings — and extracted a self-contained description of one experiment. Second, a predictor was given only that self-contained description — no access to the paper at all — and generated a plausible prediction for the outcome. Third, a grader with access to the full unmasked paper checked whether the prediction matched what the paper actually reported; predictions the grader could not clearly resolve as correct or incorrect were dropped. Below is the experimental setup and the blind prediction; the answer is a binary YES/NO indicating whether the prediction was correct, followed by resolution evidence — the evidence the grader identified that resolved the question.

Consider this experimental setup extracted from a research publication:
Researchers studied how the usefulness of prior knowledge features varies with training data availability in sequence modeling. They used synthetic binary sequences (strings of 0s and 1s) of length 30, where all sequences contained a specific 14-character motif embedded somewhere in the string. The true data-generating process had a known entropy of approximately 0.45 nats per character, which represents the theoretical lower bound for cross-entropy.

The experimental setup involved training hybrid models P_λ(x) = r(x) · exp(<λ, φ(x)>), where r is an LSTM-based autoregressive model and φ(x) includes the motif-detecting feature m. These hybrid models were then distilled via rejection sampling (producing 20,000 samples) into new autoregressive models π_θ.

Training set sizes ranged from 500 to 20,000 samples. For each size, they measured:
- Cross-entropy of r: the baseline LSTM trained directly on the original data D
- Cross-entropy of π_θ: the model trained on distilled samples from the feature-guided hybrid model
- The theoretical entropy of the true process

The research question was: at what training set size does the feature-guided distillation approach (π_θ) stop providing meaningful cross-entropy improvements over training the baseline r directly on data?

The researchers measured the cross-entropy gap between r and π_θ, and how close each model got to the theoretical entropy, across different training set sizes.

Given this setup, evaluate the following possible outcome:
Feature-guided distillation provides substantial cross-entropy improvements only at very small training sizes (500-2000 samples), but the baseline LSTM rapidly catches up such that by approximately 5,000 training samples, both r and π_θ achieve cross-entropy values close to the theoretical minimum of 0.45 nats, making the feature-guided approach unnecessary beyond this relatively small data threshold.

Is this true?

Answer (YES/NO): NO